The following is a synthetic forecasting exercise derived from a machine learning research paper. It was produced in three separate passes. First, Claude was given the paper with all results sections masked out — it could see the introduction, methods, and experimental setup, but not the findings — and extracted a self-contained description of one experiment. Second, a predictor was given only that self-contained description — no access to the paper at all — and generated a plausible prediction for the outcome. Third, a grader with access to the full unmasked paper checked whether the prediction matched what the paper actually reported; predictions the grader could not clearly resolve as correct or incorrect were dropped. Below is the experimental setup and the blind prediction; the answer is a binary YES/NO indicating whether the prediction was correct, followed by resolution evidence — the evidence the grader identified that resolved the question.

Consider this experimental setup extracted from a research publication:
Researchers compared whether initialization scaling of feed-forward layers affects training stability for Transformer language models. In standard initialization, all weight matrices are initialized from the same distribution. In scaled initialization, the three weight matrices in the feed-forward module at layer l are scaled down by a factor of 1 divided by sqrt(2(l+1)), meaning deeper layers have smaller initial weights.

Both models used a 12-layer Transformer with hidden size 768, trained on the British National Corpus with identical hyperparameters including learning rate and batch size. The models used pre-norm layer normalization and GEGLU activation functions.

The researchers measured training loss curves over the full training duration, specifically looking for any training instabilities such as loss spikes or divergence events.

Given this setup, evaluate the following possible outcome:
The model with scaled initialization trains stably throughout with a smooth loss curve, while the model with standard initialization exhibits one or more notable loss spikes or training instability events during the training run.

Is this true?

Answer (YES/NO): NO